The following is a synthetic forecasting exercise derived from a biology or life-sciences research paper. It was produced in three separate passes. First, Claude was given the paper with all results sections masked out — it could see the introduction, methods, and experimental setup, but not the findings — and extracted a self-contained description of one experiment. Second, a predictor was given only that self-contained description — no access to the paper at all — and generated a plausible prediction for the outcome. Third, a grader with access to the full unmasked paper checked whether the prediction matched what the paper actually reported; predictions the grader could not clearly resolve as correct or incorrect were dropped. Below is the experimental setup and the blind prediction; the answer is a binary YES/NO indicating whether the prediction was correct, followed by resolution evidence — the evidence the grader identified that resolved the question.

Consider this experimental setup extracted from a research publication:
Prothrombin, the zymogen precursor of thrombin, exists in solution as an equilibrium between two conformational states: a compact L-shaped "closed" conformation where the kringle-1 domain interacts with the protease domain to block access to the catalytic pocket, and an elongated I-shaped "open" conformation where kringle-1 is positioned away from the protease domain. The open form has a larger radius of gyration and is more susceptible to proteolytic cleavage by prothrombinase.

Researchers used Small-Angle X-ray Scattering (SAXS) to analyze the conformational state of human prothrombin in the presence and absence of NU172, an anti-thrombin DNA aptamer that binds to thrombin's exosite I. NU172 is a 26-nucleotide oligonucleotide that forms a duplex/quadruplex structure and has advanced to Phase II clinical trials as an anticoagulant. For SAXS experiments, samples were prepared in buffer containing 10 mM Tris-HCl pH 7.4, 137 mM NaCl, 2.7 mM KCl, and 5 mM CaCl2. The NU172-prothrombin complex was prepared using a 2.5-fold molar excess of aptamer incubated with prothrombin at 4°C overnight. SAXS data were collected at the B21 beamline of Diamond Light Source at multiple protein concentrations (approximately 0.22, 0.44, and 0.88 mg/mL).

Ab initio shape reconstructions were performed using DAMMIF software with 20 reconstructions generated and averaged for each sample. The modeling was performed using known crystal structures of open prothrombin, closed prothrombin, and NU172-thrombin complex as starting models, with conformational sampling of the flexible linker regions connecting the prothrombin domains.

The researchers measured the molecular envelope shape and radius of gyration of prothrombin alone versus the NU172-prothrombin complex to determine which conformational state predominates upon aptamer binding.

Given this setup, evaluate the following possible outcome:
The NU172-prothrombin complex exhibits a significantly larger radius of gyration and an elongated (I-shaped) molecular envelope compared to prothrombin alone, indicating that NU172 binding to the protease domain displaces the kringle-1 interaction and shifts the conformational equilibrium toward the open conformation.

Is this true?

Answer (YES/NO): YES